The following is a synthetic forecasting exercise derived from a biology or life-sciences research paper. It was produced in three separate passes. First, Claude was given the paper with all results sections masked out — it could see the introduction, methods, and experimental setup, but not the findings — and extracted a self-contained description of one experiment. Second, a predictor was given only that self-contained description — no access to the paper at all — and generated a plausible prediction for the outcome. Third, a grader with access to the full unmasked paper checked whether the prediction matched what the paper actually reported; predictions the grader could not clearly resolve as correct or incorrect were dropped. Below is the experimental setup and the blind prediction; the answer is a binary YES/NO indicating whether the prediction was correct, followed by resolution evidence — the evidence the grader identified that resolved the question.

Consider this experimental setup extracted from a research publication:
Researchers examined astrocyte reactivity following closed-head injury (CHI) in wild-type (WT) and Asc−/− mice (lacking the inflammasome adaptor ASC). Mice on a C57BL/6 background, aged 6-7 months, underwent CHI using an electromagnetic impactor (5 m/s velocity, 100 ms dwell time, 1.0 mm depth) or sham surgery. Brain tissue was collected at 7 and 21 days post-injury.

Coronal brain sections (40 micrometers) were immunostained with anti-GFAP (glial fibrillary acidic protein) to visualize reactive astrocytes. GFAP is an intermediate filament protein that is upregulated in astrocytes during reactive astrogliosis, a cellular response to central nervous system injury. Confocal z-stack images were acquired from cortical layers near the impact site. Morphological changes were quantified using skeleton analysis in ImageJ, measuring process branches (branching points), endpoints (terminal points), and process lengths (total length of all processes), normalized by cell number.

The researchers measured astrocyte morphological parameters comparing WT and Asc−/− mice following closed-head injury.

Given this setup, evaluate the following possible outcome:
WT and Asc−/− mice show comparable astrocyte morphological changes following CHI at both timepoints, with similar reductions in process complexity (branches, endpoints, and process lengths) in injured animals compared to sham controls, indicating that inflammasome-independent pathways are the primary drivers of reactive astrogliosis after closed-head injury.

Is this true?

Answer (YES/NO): NO